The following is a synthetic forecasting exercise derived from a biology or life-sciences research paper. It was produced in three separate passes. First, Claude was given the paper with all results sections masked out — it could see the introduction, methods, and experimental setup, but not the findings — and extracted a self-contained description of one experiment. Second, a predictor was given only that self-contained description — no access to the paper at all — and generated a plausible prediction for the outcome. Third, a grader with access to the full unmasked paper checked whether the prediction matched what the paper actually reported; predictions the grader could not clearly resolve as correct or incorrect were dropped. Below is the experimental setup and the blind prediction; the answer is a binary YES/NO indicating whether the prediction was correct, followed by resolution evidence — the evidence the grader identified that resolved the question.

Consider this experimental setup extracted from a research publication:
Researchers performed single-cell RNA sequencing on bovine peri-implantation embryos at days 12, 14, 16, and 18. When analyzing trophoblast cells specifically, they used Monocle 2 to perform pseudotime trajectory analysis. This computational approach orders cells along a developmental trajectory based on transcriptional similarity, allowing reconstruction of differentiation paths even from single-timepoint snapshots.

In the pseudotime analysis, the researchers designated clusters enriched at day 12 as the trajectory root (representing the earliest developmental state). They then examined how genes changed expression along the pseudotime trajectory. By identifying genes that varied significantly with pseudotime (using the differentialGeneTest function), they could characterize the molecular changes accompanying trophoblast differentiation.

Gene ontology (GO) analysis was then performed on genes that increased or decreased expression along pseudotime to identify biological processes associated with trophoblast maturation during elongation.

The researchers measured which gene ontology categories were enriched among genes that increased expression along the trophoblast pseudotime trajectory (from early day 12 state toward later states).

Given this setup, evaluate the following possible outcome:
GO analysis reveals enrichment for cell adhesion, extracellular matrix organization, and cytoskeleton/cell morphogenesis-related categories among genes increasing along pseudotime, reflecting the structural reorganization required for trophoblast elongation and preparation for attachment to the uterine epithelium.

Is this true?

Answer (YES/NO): YES